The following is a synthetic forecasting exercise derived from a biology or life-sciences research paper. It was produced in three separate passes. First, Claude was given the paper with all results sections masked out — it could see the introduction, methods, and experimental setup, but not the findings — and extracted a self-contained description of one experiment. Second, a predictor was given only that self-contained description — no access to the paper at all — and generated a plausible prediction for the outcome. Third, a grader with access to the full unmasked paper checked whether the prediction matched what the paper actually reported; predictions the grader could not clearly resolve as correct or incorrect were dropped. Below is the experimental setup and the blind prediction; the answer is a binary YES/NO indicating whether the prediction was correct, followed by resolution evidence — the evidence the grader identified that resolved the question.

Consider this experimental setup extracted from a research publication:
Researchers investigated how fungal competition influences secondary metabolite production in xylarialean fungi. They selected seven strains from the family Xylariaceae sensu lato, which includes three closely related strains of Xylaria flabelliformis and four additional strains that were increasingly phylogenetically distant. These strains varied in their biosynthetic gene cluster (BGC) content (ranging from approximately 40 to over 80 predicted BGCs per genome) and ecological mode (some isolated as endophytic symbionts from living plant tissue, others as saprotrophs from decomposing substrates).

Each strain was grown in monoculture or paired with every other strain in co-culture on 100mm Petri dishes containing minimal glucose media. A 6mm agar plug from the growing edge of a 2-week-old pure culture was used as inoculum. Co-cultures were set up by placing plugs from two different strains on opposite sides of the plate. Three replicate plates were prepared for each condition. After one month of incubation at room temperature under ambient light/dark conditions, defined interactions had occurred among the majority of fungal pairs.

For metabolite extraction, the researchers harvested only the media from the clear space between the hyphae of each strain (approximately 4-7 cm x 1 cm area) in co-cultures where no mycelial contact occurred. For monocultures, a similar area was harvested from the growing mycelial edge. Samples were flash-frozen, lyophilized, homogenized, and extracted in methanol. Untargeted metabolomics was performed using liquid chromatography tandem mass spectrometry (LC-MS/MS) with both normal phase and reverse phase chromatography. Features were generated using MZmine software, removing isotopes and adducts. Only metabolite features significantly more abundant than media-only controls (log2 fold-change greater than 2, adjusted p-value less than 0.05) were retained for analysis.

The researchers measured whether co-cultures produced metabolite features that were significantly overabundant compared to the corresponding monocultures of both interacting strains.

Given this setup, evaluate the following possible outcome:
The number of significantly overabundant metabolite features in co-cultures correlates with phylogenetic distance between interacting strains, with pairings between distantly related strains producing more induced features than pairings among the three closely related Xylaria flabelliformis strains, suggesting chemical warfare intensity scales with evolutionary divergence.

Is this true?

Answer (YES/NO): NO